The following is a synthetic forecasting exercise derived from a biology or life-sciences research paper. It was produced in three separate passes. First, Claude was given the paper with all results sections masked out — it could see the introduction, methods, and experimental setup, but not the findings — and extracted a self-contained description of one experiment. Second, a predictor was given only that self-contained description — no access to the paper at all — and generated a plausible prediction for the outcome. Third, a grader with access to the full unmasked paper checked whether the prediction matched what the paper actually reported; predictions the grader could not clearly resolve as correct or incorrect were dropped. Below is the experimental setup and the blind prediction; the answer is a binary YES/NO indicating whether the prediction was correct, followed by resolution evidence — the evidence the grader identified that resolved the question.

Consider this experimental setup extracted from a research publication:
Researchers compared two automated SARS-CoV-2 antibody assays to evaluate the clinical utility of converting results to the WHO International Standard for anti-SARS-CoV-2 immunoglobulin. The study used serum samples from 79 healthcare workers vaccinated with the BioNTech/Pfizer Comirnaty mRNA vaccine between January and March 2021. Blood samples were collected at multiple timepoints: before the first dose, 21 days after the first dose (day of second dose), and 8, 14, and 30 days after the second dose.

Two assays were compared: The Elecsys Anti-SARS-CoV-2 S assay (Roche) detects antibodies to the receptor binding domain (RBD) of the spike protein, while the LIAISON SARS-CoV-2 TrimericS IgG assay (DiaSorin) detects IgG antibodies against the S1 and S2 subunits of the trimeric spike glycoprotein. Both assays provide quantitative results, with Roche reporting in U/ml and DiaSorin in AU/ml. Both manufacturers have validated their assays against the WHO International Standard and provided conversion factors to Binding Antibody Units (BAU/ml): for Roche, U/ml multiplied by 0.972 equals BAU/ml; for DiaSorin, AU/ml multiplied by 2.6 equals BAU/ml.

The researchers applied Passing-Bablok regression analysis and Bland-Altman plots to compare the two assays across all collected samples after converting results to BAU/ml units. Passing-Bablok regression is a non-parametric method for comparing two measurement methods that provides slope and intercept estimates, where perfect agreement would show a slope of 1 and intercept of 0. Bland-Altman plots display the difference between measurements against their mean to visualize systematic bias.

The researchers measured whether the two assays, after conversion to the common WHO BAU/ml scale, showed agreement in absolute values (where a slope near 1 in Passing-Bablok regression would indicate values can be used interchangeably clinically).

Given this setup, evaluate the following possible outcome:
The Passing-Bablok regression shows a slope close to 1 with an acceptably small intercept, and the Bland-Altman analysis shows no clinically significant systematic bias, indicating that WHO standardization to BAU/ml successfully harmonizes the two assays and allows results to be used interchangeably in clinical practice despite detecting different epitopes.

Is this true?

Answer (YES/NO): NO